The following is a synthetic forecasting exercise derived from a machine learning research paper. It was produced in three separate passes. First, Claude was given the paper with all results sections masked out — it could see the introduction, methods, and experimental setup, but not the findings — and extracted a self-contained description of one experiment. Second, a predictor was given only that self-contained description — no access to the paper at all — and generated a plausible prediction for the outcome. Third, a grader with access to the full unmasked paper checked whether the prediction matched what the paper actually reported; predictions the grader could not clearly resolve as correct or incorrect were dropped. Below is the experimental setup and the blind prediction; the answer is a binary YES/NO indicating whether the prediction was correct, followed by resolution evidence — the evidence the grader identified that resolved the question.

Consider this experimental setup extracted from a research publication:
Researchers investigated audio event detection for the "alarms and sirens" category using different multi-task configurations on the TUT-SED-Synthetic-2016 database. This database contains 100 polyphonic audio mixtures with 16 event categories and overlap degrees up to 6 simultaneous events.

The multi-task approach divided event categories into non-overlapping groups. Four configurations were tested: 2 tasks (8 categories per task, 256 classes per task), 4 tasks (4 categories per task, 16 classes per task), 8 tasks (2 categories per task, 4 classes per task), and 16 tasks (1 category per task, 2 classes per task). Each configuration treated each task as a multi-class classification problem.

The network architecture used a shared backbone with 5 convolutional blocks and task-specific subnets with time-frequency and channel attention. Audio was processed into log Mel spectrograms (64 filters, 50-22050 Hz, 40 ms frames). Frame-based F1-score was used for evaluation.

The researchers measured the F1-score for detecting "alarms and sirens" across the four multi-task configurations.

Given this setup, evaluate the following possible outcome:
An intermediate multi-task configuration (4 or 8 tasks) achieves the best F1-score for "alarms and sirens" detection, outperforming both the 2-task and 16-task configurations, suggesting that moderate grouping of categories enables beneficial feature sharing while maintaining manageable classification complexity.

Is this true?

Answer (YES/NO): YES